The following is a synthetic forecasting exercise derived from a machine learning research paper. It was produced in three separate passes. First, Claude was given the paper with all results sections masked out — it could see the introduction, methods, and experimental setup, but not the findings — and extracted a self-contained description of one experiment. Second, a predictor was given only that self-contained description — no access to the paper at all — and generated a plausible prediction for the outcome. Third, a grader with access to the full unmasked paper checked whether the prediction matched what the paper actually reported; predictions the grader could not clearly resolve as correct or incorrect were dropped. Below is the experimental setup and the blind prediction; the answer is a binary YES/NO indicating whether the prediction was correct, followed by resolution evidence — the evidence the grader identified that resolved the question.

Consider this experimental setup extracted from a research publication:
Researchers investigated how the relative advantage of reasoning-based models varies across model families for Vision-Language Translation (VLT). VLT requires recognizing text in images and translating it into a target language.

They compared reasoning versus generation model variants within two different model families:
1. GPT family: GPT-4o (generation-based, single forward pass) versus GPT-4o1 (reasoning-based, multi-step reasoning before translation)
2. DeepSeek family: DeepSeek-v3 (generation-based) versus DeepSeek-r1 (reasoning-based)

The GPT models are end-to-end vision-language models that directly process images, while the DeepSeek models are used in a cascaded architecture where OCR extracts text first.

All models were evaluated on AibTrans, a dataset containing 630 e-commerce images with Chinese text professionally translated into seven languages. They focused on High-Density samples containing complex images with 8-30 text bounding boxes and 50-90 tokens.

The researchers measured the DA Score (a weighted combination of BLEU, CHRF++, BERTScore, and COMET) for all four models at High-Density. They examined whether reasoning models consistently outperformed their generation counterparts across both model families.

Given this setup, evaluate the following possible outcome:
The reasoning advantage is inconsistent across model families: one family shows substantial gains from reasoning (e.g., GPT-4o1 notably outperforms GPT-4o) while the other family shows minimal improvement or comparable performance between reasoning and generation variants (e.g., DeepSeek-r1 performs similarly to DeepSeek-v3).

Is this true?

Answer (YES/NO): NO